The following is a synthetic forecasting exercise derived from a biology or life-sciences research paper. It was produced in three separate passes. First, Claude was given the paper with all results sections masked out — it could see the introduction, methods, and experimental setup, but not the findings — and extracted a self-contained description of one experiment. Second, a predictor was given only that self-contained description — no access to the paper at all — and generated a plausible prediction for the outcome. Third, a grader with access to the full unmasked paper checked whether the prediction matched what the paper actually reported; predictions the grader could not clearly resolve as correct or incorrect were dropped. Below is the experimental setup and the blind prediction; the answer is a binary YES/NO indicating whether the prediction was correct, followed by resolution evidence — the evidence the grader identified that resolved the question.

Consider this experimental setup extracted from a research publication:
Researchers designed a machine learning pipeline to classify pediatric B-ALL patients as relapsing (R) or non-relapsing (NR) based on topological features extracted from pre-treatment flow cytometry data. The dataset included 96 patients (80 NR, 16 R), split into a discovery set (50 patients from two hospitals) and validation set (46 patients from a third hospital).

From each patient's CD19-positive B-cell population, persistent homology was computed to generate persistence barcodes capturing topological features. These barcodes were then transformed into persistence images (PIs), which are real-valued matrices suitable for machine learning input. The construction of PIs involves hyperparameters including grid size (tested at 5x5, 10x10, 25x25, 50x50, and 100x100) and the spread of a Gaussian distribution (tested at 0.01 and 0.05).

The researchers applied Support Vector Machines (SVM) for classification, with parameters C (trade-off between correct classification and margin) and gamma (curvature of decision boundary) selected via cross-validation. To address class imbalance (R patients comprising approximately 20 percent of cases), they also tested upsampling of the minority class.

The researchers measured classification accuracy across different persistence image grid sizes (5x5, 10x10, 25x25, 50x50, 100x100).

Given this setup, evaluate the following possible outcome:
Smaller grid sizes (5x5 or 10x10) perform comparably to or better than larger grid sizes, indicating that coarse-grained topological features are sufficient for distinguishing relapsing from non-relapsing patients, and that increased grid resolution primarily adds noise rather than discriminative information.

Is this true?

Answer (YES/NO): YES